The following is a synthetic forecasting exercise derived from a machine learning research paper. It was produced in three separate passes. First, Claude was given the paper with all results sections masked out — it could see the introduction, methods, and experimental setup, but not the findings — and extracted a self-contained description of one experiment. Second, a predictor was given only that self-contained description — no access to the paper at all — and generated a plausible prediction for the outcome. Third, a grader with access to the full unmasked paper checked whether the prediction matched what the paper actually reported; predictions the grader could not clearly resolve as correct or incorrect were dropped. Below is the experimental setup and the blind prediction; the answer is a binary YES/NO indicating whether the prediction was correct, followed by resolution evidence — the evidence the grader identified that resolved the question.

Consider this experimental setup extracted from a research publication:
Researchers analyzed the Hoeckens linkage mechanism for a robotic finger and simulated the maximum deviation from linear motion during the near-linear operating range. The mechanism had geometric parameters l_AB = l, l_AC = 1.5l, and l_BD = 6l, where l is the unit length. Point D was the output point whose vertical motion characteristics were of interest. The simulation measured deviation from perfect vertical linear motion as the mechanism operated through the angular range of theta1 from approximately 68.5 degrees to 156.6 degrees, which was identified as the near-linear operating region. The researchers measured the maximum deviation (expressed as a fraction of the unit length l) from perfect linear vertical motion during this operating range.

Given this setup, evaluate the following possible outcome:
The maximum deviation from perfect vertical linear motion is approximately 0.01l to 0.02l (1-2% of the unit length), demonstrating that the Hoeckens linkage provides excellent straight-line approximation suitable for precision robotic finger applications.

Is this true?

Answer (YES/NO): YES